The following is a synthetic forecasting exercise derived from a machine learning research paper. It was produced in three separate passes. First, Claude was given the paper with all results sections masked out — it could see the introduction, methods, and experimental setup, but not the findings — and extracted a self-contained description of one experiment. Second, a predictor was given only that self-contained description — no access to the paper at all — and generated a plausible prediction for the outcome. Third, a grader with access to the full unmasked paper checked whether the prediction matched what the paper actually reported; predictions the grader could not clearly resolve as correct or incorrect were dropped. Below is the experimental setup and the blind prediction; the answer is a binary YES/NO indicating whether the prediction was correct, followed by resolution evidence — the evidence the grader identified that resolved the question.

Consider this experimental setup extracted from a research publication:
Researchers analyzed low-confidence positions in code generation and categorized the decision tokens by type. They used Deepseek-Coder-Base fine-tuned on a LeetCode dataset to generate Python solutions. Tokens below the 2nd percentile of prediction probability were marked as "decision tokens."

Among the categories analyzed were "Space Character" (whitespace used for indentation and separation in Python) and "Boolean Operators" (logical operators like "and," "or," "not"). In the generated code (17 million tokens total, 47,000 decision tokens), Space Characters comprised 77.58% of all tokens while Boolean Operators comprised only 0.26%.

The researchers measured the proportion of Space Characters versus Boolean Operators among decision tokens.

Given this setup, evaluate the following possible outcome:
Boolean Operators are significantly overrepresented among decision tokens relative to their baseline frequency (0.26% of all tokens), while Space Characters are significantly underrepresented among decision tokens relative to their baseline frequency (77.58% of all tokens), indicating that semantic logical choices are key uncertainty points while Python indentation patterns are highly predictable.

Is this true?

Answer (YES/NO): YES